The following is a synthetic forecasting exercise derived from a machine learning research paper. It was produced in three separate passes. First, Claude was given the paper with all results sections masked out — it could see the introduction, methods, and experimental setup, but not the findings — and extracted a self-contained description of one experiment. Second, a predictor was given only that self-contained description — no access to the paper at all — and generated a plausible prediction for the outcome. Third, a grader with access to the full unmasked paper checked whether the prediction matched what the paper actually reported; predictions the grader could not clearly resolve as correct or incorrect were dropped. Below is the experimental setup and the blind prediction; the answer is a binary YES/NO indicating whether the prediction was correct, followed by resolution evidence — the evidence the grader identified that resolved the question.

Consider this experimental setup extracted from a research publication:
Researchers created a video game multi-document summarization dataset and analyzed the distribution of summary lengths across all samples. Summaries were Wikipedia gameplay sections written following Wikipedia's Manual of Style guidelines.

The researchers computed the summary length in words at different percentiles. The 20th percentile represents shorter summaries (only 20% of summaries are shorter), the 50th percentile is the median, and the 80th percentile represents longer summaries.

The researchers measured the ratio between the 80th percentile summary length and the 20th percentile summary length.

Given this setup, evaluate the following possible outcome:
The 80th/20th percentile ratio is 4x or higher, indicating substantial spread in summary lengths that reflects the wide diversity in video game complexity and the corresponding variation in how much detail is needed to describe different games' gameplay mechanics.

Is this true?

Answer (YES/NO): YES